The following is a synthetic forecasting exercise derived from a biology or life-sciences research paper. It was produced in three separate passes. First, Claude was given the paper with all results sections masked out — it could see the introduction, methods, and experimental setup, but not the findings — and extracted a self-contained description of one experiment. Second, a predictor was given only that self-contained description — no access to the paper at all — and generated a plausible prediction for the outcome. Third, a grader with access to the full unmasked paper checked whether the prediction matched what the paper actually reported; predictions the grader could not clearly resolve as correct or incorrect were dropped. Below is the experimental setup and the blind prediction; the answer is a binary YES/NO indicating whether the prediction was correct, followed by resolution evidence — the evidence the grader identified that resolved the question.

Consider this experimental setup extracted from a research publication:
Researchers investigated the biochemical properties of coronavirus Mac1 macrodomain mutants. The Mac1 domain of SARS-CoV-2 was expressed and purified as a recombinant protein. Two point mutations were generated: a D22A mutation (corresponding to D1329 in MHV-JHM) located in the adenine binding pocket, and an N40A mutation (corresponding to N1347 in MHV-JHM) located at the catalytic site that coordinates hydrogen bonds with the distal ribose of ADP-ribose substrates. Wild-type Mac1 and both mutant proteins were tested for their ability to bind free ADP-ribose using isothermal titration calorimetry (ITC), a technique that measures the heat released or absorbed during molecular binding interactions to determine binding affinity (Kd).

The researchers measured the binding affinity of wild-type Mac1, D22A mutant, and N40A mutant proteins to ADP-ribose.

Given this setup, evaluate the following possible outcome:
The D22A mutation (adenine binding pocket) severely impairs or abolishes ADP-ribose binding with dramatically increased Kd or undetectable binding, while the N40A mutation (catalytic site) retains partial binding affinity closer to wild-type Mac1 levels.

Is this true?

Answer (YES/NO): NO